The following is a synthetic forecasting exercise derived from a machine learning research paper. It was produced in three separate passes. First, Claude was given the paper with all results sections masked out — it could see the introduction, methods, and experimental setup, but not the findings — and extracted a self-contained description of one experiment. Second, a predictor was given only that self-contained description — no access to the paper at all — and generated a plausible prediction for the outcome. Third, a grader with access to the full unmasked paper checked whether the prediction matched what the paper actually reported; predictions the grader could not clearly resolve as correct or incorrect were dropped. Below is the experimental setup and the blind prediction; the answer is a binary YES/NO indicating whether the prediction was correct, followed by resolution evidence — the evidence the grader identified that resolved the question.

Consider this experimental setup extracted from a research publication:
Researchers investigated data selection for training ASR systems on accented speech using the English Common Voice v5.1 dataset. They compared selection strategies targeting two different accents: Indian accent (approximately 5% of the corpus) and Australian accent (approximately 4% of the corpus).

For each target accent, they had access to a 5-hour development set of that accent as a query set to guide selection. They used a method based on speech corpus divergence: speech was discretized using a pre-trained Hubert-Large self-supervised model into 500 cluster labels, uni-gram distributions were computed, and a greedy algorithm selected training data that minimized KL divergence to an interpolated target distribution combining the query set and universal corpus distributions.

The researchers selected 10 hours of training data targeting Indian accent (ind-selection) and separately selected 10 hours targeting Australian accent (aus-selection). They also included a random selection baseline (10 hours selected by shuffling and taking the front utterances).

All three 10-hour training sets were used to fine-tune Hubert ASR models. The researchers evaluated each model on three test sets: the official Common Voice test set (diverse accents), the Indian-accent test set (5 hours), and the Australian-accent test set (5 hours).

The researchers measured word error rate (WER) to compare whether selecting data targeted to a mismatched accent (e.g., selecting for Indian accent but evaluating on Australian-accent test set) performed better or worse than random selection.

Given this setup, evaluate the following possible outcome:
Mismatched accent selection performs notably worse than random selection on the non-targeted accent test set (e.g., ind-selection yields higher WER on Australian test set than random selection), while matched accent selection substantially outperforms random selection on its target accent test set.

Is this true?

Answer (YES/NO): NO